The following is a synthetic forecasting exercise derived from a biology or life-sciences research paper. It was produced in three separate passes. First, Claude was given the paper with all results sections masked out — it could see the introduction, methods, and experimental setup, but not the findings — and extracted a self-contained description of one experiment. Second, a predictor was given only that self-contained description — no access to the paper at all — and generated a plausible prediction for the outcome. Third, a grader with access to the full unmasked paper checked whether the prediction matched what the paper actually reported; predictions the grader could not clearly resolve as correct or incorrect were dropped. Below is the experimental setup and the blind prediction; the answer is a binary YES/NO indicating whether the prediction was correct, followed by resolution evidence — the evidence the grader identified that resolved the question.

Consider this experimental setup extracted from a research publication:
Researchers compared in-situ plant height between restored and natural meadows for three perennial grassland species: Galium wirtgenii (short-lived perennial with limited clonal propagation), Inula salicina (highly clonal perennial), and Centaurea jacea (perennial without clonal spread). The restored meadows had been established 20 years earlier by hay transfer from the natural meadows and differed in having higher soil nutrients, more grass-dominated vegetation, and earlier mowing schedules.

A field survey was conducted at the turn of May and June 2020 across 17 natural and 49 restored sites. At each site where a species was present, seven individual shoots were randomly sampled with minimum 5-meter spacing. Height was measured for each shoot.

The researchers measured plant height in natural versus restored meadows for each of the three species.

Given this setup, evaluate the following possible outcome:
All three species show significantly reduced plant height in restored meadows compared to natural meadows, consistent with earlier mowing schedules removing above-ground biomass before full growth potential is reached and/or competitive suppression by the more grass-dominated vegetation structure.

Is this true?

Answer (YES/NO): NO